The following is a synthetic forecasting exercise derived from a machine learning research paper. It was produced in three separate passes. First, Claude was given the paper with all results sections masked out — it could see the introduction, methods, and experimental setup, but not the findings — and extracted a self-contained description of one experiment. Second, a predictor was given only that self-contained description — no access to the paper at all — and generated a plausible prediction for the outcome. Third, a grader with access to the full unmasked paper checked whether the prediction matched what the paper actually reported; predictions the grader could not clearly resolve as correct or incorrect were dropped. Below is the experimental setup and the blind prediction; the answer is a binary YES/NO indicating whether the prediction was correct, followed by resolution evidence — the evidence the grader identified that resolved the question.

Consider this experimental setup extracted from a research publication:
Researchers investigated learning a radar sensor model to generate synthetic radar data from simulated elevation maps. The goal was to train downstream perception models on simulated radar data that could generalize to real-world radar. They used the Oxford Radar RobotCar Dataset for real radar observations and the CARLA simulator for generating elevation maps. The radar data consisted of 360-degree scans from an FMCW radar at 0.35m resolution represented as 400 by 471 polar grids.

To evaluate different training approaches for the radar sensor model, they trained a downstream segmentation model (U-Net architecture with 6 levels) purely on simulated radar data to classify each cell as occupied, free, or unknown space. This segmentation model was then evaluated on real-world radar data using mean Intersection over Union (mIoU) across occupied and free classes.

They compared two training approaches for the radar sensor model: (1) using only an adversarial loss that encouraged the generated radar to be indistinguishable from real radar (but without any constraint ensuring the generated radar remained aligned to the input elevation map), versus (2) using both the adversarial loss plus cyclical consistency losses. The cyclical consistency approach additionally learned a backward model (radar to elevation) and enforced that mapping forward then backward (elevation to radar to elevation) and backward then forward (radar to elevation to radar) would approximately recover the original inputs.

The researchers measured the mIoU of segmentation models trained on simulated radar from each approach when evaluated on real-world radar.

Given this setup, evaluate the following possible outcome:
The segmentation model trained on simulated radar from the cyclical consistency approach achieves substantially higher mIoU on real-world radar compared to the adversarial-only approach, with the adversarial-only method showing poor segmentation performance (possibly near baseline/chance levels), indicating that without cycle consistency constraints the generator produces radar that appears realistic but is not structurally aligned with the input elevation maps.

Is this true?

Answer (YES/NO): YES